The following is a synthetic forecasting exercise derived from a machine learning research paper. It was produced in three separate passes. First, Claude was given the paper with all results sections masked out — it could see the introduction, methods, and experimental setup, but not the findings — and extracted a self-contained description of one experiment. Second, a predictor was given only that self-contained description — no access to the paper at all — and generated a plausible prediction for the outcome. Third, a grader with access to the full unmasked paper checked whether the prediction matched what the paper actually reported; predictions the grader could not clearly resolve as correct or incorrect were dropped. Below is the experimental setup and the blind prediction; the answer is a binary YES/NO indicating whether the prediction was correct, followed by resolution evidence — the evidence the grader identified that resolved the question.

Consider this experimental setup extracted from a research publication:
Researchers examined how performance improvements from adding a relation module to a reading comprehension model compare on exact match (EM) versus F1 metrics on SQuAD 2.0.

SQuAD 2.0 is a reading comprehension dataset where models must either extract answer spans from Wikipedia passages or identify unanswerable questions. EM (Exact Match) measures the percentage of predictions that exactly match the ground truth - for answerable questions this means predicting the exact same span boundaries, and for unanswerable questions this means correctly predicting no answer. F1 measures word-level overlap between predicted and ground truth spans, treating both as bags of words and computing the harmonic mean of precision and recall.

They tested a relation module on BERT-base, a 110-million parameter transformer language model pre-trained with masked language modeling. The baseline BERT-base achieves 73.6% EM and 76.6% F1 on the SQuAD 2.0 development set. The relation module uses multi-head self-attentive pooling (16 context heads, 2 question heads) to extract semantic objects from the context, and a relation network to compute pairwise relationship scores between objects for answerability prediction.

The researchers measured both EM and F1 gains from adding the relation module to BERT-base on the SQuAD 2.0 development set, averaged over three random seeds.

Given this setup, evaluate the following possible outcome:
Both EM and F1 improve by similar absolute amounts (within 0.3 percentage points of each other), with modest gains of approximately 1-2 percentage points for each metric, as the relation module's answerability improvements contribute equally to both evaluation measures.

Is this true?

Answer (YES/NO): NO